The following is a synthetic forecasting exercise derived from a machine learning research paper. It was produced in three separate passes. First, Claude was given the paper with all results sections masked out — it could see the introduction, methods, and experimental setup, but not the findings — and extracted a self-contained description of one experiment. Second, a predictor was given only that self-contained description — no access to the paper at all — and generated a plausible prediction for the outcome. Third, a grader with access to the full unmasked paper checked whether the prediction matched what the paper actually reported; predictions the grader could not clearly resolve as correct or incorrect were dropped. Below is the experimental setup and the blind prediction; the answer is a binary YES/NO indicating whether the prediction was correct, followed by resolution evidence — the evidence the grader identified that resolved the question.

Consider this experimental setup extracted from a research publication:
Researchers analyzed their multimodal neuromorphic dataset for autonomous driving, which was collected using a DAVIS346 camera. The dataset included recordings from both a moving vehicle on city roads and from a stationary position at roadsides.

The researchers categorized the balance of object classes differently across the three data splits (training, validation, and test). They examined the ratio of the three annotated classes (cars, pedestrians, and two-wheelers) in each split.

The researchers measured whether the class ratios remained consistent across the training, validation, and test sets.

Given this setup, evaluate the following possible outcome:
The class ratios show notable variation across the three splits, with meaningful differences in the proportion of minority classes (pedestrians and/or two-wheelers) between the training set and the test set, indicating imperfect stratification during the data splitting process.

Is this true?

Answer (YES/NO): YES